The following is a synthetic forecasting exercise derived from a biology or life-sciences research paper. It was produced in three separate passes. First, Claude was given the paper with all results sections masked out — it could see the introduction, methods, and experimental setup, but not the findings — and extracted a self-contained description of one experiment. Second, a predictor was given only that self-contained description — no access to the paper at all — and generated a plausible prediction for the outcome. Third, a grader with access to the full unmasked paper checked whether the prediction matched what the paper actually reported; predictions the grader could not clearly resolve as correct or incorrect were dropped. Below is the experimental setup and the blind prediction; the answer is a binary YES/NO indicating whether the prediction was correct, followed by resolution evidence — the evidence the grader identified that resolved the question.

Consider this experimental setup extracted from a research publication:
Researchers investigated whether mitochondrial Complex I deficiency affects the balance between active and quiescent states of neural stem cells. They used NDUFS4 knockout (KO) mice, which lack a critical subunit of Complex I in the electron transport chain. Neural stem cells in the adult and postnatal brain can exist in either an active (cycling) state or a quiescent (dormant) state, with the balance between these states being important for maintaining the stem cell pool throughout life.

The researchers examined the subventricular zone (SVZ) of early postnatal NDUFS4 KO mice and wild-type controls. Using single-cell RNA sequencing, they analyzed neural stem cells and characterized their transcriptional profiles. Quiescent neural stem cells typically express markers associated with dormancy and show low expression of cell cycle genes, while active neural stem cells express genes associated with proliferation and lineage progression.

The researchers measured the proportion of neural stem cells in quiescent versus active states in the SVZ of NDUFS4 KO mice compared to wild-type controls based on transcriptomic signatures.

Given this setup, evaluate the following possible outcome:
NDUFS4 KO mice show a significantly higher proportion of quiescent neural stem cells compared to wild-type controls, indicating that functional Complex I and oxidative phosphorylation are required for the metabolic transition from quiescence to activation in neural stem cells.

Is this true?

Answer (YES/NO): YES